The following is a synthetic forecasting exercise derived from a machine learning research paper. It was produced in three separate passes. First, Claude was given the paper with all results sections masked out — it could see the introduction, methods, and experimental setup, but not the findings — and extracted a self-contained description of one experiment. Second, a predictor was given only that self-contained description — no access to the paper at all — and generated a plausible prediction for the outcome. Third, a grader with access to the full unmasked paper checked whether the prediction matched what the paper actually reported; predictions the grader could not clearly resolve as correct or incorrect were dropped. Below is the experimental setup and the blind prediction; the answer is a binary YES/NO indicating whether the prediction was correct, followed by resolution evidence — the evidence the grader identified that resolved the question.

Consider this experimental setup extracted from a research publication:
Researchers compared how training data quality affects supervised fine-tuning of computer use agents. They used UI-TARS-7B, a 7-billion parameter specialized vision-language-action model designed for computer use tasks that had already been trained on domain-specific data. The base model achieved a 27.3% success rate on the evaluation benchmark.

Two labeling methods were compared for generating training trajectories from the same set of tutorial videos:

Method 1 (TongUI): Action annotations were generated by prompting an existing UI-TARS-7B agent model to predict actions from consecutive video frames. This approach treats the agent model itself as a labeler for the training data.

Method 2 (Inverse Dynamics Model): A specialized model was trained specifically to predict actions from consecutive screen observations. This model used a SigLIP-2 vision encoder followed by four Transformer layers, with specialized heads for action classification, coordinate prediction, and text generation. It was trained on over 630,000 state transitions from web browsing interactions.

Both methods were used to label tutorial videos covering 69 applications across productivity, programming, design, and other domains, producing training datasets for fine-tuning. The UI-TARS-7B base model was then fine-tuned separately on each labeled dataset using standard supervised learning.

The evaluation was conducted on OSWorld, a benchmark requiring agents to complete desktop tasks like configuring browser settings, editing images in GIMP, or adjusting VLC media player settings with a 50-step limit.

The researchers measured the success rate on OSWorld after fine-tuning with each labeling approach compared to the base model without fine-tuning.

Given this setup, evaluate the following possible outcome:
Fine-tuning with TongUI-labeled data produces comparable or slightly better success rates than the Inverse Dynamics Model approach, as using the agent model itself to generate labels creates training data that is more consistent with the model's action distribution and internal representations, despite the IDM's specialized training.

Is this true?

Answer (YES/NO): NO